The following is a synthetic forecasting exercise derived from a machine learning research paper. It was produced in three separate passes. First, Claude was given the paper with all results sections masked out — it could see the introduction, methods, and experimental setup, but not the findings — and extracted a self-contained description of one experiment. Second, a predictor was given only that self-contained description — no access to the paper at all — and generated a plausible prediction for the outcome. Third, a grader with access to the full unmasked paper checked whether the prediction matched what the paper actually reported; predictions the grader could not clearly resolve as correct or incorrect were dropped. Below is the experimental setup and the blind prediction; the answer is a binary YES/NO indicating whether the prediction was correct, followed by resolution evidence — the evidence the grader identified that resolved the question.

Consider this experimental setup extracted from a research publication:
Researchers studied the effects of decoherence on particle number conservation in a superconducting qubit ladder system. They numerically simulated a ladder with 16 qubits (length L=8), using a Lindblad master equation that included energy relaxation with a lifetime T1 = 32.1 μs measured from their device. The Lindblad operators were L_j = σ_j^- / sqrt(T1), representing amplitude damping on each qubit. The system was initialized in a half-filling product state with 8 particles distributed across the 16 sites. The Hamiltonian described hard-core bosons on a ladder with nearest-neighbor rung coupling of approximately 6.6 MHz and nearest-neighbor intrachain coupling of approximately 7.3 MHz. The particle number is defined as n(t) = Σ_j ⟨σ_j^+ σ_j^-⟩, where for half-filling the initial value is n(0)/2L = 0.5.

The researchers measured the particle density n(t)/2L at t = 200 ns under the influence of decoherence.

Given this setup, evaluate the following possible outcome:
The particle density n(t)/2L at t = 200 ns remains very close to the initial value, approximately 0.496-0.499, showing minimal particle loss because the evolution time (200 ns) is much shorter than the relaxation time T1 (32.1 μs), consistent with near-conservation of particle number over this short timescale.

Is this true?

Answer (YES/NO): YES